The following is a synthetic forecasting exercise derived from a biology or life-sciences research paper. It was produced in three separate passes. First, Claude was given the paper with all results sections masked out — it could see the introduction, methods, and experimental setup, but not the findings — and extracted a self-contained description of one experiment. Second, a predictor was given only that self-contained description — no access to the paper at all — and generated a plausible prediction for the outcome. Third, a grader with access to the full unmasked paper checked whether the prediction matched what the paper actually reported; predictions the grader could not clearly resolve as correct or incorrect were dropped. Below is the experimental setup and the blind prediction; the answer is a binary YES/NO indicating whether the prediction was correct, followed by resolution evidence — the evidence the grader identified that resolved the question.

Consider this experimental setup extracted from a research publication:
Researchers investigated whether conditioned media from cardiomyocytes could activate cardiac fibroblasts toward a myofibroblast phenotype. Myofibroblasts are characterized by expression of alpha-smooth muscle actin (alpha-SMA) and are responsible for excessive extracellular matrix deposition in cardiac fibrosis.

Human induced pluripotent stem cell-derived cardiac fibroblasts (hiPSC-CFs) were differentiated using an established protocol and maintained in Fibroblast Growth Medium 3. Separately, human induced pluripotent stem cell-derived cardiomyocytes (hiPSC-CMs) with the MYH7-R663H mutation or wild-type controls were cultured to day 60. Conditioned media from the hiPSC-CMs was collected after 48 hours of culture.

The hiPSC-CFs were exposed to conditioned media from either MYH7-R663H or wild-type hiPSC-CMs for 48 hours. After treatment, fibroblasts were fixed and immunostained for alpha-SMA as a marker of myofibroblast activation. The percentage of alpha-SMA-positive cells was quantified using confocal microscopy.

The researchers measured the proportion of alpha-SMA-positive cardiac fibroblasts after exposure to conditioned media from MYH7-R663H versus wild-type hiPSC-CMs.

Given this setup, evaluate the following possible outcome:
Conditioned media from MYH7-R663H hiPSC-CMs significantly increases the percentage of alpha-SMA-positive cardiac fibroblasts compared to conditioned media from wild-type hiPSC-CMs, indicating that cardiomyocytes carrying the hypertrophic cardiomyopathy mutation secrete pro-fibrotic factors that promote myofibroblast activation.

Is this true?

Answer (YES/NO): YES